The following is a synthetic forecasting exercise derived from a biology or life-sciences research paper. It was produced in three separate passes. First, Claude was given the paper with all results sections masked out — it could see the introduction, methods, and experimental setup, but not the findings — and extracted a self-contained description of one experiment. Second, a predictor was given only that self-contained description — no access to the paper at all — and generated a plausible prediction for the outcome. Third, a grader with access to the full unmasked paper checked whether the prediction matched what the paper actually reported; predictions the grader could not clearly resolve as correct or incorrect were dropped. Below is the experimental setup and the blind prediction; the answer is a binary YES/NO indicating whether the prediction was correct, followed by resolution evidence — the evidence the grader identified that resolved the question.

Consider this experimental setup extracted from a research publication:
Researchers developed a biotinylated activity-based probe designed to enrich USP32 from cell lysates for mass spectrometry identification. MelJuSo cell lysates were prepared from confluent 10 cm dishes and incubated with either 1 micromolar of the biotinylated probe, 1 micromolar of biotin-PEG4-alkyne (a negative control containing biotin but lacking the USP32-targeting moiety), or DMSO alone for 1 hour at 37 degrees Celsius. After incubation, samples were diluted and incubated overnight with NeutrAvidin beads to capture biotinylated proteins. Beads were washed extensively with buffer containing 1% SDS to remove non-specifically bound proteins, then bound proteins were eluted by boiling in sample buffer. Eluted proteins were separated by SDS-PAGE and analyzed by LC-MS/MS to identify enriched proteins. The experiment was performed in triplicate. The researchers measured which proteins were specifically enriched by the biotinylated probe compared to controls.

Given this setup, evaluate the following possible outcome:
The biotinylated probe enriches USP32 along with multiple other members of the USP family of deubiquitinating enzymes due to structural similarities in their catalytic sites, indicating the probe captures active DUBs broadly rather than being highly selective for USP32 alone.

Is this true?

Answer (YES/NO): NO